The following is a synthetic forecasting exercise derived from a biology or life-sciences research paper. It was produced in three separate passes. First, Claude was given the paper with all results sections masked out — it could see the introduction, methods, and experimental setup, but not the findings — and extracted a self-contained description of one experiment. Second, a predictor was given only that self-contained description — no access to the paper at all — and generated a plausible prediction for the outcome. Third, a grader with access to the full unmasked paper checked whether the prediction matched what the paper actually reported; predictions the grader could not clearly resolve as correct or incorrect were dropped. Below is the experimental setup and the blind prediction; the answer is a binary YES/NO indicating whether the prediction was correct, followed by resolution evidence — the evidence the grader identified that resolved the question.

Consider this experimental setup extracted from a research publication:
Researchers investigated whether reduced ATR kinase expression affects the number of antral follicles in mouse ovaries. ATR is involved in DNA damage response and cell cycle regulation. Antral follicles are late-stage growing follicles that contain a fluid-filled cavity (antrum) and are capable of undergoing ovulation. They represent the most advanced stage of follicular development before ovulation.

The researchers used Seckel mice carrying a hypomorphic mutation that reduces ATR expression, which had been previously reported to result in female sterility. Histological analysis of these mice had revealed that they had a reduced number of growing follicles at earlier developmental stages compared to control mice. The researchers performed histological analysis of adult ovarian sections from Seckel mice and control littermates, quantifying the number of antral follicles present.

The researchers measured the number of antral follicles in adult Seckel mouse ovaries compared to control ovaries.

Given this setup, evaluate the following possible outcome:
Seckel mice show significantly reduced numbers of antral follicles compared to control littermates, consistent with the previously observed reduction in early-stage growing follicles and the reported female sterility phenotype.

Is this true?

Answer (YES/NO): NO